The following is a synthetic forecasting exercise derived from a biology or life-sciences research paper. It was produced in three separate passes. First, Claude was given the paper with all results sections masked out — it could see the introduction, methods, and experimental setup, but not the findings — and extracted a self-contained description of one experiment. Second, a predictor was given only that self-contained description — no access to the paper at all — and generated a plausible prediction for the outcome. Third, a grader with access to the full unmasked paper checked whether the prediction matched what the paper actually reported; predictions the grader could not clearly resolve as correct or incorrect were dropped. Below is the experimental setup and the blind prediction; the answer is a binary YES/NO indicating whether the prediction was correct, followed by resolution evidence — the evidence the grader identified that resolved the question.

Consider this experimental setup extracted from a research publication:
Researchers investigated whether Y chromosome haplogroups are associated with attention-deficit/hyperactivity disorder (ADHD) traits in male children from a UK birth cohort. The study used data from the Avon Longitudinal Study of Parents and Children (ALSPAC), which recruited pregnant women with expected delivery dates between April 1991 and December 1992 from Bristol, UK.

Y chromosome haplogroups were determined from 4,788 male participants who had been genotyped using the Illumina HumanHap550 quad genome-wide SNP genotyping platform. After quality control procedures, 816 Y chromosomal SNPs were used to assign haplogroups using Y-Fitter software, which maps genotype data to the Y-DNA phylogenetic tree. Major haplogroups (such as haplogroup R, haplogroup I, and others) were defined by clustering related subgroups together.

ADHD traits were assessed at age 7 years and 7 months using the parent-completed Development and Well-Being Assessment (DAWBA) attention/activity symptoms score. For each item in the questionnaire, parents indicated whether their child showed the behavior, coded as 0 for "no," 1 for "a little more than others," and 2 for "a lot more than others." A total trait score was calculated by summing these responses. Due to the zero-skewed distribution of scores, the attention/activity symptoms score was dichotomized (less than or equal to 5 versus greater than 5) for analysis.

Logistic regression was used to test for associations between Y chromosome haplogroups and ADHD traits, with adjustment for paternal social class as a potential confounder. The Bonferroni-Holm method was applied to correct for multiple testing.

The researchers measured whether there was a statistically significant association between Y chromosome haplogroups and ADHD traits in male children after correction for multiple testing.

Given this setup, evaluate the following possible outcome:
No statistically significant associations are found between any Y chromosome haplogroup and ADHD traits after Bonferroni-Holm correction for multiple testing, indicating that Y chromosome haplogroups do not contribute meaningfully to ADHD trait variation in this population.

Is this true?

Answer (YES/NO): YES